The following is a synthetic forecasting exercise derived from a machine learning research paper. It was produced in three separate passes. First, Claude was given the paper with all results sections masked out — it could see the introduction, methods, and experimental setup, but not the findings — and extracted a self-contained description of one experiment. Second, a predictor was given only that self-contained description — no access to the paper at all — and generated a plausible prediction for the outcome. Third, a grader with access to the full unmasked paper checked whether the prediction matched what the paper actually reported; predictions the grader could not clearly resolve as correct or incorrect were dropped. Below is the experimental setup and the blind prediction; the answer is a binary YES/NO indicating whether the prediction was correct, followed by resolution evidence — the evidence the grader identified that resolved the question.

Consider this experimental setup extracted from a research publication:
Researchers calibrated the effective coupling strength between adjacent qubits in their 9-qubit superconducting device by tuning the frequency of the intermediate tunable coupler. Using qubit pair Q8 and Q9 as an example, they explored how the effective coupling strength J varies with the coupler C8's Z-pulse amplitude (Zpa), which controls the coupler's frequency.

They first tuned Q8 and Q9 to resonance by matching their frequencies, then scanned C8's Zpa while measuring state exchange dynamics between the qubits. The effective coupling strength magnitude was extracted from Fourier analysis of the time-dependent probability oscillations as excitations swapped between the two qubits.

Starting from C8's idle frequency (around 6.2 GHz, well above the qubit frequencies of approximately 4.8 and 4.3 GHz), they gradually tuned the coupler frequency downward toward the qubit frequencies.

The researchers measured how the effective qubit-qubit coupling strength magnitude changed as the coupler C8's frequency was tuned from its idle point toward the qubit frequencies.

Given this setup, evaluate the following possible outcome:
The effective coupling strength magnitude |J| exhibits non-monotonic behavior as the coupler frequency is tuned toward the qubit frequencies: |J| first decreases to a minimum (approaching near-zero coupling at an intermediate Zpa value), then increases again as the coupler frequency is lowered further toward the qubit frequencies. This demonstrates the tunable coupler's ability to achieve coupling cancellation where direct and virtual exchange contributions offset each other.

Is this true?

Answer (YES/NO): YES